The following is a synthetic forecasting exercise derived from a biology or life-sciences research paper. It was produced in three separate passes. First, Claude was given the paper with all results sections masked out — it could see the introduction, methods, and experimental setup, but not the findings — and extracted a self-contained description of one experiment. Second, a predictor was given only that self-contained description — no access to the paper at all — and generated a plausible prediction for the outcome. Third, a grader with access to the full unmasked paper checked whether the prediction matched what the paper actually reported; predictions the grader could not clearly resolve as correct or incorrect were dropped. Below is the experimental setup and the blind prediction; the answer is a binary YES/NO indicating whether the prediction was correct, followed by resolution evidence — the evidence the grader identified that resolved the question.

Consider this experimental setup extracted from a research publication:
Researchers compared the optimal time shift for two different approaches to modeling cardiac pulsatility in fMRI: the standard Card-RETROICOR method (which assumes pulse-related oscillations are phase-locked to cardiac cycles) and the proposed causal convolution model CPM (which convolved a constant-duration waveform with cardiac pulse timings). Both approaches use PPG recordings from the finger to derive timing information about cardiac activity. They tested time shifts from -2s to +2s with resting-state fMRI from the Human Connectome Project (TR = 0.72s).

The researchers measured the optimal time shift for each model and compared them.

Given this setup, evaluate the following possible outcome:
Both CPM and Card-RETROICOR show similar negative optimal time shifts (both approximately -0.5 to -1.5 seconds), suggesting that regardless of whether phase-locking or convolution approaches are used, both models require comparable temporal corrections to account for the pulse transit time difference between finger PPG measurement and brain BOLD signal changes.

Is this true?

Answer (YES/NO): NO